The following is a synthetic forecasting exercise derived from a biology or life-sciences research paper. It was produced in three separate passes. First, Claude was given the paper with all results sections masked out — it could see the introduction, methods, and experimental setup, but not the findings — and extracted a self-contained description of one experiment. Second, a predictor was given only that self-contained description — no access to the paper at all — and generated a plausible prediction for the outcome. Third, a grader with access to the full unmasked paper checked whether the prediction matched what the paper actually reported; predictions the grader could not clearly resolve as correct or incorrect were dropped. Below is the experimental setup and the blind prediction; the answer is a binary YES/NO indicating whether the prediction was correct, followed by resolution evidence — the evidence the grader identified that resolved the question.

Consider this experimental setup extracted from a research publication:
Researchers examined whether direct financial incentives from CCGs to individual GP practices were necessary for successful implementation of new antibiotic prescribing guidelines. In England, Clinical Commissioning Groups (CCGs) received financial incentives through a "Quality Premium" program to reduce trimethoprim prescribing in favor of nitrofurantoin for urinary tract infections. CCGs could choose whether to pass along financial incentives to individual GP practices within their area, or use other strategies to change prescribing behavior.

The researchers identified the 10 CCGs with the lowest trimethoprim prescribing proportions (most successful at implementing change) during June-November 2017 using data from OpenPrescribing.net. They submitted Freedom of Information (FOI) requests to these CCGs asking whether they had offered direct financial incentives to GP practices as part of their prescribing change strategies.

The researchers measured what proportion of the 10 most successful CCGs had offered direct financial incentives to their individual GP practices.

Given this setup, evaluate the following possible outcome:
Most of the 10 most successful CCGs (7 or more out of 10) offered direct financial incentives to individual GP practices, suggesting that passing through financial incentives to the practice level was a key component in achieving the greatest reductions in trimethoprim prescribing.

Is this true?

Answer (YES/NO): NO